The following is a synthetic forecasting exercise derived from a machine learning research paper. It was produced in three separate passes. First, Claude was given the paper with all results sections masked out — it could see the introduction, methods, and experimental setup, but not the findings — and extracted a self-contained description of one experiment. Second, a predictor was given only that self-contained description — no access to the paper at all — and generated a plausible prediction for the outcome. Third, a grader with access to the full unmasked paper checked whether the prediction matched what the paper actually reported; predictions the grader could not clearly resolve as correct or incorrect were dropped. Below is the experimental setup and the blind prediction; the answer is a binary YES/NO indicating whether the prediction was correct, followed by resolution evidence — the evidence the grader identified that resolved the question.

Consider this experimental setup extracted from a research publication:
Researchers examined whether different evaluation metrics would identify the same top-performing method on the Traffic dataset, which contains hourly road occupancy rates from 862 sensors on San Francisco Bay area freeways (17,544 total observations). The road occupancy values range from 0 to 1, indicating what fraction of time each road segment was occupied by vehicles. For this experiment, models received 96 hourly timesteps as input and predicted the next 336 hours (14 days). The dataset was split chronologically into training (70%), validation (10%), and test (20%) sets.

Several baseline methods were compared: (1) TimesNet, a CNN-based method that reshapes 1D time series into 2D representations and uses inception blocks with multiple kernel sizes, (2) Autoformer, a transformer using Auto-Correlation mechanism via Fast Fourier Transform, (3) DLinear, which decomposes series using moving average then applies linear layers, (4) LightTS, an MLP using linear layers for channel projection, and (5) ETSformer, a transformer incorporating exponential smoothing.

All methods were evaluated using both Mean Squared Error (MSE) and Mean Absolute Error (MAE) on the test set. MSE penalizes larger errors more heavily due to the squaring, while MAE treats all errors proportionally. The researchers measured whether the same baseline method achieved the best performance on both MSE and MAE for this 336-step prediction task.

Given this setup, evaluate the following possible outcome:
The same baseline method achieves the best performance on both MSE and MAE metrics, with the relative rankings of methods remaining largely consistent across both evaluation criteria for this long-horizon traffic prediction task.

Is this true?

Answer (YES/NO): NO